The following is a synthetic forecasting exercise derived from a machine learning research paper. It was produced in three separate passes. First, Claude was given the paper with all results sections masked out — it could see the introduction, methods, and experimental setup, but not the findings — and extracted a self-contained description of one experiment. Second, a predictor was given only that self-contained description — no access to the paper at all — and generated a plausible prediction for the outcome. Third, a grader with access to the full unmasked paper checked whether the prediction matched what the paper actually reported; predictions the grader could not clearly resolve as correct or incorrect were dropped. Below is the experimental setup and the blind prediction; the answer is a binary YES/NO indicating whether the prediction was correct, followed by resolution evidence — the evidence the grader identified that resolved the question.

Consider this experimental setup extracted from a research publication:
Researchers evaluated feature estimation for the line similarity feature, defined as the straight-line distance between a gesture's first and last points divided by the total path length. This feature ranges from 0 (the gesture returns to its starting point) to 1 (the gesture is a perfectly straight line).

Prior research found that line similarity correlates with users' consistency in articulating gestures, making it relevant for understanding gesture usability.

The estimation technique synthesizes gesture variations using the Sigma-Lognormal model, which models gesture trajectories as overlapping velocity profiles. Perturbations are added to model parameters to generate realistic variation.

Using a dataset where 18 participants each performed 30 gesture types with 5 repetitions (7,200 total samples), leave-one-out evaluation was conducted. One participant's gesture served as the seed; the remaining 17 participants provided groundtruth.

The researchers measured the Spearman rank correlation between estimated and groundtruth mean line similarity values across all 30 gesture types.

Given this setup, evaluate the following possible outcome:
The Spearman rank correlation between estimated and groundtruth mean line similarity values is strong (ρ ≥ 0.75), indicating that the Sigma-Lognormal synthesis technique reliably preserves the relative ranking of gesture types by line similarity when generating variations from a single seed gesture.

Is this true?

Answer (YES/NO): YES